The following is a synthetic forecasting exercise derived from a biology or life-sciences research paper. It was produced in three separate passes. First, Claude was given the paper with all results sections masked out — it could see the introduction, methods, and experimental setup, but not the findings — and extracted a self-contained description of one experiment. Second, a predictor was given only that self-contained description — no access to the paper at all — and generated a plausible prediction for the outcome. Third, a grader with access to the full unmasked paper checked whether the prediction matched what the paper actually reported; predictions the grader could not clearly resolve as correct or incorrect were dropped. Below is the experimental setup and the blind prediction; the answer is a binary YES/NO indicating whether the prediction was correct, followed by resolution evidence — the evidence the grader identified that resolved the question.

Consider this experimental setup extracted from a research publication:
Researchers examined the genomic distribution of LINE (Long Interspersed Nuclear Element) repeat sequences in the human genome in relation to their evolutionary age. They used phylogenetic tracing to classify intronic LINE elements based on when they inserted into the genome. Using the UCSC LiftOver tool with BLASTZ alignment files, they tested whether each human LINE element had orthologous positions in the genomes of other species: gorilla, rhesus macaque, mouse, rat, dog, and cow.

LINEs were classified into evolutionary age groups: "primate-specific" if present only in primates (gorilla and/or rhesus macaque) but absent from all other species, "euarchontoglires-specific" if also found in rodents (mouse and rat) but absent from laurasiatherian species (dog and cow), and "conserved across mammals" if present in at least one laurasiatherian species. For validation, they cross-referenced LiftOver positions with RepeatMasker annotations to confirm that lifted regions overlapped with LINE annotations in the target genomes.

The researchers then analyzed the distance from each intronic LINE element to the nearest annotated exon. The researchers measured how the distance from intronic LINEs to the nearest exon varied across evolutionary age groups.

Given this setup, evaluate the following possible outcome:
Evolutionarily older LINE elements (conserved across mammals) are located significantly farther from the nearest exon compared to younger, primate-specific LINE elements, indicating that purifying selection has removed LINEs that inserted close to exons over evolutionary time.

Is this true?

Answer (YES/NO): NO